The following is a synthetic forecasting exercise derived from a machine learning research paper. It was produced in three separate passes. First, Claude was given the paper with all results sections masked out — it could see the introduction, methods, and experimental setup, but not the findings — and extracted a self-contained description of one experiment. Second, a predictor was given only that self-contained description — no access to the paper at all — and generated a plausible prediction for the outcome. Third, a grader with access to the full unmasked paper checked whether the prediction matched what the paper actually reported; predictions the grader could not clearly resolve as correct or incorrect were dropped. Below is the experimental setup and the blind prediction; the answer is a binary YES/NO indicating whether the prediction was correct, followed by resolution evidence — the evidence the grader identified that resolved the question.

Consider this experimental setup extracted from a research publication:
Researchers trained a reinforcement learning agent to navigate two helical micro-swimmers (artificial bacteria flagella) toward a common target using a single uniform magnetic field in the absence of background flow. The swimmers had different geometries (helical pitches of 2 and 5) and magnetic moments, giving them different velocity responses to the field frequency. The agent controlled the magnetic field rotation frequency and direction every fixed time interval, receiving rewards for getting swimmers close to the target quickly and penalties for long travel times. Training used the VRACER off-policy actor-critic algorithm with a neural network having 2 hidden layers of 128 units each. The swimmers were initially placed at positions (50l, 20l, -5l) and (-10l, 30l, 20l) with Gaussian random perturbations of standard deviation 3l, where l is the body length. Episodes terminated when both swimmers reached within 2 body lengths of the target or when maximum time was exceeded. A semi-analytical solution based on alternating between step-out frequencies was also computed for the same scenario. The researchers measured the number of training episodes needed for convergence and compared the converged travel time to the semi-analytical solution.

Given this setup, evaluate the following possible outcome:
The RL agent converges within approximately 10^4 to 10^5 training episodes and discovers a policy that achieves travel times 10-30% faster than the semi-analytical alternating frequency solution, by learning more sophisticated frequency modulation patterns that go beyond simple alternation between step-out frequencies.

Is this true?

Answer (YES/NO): NO